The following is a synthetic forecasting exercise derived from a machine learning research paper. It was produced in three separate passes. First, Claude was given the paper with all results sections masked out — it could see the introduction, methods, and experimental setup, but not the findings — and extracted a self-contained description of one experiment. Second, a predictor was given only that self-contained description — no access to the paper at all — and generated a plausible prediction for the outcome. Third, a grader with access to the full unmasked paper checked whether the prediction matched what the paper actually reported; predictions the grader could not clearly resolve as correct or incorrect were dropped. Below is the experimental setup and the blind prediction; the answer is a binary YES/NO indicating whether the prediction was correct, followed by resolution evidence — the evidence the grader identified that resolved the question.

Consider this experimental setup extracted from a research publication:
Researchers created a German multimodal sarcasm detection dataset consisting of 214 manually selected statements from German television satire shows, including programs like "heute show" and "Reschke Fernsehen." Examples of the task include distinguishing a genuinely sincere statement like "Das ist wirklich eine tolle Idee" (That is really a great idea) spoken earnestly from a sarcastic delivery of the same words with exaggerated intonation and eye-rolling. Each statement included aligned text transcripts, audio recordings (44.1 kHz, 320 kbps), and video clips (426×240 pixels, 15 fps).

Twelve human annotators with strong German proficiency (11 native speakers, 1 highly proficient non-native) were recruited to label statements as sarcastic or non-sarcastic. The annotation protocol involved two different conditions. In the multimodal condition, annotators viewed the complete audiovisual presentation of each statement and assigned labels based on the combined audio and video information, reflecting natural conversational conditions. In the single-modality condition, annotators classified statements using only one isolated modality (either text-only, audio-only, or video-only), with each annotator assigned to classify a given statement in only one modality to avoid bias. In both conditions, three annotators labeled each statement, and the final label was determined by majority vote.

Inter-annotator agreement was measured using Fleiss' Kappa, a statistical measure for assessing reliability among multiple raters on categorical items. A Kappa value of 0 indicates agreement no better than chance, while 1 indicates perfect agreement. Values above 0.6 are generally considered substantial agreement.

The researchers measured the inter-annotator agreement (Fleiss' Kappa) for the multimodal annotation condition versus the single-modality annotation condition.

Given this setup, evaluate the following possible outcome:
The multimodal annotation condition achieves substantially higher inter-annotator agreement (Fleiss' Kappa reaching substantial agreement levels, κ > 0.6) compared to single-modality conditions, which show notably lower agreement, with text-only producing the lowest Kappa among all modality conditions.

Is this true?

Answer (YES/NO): NO